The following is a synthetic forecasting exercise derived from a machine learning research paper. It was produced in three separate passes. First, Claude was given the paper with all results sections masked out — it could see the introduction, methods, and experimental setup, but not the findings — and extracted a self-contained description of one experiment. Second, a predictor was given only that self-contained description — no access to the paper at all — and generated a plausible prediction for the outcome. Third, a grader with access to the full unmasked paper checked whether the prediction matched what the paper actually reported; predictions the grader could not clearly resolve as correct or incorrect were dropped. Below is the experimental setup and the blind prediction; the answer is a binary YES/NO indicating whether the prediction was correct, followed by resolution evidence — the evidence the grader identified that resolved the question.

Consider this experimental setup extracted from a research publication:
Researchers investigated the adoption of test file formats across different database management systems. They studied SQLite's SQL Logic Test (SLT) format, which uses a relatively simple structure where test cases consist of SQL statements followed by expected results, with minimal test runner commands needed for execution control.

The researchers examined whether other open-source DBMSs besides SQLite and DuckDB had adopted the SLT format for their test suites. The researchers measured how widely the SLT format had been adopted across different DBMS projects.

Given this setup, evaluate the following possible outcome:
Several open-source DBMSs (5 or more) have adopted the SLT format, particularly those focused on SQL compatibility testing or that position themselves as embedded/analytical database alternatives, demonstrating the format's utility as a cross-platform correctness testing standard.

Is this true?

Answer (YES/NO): NO